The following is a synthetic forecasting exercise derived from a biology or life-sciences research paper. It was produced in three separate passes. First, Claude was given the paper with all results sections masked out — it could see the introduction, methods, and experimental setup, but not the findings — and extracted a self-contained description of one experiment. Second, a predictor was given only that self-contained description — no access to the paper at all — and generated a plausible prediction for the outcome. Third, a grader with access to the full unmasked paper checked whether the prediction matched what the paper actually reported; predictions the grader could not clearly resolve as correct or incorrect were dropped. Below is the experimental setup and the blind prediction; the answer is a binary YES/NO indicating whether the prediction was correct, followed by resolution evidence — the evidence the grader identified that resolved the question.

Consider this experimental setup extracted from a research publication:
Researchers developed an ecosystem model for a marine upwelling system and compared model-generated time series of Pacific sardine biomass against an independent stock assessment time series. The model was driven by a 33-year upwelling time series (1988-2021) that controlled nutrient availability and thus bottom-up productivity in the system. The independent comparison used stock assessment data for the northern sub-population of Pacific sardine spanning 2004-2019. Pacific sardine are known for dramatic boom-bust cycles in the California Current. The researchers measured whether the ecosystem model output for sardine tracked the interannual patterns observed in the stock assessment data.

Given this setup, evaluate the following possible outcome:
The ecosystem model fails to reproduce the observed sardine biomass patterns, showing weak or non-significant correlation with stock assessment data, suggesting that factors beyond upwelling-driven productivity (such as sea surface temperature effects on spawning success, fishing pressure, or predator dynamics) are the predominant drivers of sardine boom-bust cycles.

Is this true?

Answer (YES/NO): NO